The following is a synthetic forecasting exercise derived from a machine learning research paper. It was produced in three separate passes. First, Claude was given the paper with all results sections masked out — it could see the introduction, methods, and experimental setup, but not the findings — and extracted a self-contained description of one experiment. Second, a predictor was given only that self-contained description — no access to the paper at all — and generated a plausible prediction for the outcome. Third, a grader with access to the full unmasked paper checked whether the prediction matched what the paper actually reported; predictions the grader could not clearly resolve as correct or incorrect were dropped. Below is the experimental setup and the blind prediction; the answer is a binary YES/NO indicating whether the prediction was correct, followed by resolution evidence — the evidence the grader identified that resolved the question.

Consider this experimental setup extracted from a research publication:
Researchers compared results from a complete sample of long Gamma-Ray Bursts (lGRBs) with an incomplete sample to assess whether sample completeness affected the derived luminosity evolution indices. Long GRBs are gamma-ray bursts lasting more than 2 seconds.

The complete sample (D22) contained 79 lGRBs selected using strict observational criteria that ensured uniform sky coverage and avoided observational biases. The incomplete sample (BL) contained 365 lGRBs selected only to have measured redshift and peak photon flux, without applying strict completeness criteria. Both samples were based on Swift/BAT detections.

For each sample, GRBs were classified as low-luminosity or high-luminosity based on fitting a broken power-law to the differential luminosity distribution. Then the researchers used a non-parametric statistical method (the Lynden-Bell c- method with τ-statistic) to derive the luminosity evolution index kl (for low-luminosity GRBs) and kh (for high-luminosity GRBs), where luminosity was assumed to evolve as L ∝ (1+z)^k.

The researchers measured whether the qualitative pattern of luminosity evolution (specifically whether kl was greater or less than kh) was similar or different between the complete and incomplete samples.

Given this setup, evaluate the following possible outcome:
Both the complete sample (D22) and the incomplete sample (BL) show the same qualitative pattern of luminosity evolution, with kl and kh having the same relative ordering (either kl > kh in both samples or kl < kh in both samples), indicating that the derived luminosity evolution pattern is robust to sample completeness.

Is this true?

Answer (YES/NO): YES